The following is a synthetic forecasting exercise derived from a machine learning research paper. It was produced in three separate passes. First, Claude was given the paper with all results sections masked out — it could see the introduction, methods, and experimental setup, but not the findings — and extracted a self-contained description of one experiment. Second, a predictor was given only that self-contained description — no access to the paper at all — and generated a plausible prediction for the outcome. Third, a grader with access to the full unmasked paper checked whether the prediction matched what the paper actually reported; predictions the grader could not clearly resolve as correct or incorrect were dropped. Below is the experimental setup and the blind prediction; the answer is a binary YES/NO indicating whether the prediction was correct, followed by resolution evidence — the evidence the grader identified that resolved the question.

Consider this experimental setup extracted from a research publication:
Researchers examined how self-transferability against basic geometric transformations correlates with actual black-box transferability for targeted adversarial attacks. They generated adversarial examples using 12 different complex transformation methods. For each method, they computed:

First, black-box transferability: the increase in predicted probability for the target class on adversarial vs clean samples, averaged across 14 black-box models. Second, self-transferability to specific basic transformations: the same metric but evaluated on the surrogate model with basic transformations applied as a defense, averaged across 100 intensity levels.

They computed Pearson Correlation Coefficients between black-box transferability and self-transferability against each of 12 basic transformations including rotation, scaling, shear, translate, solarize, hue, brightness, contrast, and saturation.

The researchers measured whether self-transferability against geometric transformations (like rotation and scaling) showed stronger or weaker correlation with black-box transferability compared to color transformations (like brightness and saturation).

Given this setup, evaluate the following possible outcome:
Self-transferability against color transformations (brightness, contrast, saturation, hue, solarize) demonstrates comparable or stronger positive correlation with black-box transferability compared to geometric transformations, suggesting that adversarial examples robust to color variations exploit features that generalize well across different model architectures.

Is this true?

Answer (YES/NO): NO